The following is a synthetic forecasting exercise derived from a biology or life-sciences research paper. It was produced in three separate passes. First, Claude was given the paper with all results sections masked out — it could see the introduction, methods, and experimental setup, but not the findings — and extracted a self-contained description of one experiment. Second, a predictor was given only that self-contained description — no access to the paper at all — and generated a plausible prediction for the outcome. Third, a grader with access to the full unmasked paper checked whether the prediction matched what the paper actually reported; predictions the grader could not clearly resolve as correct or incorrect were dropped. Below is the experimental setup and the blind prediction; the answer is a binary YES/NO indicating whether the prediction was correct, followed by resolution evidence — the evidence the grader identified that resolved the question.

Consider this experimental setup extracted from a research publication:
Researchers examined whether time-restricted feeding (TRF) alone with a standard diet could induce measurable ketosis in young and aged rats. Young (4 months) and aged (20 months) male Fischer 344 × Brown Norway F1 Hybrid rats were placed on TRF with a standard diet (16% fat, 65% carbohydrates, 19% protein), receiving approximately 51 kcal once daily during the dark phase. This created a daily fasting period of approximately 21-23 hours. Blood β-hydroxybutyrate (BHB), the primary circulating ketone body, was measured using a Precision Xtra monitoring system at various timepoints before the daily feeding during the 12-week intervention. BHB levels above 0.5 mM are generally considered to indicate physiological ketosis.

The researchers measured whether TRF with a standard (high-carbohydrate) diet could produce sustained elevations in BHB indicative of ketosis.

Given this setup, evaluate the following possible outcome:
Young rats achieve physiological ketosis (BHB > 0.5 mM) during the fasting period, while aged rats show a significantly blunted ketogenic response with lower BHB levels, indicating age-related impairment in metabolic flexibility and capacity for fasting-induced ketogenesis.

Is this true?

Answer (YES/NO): NO